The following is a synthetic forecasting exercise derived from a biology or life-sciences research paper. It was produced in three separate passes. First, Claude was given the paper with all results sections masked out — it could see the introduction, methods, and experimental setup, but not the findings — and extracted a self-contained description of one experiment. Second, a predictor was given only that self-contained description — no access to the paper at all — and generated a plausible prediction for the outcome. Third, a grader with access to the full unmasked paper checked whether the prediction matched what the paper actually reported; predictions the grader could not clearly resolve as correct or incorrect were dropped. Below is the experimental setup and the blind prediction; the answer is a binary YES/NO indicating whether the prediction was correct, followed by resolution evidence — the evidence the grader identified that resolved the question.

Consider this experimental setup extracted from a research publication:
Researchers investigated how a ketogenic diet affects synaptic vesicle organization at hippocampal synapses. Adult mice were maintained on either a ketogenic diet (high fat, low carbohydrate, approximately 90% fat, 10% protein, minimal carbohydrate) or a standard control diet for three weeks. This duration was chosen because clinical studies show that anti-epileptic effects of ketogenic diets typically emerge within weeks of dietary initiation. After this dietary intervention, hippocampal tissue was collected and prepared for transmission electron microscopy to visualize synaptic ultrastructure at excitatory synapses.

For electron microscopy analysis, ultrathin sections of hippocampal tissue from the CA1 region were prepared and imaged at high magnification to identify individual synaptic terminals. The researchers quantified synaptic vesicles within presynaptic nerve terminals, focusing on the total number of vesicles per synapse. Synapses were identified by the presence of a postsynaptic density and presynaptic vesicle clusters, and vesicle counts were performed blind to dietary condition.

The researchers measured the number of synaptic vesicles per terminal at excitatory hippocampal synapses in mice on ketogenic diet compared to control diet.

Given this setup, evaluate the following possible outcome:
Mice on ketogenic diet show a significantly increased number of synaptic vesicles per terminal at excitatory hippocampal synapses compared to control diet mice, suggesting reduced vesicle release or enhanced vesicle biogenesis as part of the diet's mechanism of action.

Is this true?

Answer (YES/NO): NO